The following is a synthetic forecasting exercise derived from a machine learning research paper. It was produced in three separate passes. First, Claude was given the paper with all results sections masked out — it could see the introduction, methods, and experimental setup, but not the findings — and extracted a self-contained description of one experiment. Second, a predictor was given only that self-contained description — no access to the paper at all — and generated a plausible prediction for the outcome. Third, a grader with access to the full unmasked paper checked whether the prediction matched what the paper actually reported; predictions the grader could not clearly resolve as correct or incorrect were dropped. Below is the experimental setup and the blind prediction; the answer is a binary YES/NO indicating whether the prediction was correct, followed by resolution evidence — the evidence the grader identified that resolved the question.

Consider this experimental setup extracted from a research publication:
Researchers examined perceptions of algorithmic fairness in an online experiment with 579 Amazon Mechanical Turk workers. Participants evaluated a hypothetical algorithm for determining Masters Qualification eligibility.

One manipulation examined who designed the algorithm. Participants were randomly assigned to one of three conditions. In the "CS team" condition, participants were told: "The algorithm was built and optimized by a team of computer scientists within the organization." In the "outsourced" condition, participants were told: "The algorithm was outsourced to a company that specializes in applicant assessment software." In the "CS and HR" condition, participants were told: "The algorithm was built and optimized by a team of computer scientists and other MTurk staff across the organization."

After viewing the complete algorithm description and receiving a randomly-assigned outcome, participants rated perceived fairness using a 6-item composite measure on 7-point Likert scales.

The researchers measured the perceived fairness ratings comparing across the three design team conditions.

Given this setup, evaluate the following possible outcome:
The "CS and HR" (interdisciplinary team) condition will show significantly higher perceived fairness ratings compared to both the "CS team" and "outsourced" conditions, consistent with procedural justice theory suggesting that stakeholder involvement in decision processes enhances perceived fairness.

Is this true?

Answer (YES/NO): NO